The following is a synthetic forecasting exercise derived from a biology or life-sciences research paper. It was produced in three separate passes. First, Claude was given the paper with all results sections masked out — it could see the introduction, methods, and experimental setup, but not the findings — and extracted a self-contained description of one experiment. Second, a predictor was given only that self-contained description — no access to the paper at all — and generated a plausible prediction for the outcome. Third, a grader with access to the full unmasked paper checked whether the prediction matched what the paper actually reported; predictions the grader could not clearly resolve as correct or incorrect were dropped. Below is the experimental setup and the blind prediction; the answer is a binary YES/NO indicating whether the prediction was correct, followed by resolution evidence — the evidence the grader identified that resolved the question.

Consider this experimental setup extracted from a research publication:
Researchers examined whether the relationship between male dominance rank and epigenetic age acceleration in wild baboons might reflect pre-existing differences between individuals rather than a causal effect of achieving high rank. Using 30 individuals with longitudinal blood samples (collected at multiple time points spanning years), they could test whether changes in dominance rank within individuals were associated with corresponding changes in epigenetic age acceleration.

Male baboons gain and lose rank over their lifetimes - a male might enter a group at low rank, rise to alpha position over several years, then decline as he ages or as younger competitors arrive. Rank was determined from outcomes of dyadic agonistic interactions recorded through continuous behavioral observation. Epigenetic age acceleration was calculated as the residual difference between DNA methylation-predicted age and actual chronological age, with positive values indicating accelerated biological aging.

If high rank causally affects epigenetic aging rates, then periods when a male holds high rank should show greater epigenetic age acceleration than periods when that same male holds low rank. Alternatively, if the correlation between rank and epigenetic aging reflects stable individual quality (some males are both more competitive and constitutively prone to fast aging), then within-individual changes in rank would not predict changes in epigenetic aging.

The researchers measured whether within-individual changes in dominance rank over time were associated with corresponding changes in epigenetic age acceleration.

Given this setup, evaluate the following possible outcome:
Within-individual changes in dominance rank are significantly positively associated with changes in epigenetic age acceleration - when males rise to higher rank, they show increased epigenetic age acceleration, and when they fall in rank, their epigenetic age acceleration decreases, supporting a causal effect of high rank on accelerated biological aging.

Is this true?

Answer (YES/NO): YES